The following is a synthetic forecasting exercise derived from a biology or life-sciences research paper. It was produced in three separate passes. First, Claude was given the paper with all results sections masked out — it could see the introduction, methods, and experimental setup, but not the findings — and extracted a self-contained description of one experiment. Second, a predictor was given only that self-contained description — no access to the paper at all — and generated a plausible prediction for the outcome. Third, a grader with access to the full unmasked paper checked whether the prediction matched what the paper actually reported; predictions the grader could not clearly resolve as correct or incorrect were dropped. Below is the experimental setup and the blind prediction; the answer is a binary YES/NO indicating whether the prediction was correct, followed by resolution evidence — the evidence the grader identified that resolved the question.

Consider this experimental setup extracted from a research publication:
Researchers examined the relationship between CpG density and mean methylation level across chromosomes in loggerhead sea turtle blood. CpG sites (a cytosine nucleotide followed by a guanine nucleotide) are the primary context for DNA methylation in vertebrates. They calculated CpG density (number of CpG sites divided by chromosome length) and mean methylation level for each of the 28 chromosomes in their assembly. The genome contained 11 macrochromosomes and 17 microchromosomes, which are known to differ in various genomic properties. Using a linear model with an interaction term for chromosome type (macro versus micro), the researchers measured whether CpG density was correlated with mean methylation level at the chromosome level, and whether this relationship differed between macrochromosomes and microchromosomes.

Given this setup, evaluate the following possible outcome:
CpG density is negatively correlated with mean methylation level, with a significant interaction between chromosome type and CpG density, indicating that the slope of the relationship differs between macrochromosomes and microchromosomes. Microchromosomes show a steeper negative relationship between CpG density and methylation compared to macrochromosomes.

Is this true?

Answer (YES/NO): NO